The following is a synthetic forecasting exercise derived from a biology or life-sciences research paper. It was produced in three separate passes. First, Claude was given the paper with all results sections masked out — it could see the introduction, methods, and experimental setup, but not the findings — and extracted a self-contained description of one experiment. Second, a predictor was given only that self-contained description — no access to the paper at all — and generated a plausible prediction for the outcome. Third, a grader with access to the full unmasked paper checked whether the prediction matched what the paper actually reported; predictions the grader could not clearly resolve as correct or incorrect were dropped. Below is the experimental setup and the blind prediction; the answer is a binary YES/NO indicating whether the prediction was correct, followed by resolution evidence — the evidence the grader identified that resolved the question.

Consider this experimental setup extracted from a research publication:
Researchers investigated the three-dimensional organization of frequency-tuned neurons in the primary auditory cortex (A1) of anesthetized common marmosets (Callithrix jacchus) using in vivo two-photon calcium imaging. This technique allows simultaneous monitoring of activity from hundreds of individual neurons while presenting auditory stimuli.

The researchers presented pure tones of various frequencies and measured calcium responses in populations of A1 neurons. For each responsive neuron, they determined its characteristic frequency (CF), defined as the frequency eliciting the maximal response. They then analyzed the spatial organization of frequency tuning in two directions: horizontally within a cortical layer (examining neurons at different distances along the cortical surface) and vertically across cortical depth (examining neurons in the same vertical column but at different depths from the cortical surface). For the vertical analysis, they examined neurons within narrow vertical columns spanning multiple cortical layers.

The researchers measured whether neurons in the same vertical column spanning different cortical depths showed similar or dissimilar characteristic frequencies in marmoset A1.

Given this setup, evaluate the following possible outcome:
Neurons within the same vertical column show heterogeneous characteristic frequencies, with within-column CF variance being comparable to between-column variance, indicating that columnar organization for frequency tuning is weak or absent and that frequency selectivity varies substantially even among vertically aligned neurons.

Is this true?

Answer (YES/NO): NO